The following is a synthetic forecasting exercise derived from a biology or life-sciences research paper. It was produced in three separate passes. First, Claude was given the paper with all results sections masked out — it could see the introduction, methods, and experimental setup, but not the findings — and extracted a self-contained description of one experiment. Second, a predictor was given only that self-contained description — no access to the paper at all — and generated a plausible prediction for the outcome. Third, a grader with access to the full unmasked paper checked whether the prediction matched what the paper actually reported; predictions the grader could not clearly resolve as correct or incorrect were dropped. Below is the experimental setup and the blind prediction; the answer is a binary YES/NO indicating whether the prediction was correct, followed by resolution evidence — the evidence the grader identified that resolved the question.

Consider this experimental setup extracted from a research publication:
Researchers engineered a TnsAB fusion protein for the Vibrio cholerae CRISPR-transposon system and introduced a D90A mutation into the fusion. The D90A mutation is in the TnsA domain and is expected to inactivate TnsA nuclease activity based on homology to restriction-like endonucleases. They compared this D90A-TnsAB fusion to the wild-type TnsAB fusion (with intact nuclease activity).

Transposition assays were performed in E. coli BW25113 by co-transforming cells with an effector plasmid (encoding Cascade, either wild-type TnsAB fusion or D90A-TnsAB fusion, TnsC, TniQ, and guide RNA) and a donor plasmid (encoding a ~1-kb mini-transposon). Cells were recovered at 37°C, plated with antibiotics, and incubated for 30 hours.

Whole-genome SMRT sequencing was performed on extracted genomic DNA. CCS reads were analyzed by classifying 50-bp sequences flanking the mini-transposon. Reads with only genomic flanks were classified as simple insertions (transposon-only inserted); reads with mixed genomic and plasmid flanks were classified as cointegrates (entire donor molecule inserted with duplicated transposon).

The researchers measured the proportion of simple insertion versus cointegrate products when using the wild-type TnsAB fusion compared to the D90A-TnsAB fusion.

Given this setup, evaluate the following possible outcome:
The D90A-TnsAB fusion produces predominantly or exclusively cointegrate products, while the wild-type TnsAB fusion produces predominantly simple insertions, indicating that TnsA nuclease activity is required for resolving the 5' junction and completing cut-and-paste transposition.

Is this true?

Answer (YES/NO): YES